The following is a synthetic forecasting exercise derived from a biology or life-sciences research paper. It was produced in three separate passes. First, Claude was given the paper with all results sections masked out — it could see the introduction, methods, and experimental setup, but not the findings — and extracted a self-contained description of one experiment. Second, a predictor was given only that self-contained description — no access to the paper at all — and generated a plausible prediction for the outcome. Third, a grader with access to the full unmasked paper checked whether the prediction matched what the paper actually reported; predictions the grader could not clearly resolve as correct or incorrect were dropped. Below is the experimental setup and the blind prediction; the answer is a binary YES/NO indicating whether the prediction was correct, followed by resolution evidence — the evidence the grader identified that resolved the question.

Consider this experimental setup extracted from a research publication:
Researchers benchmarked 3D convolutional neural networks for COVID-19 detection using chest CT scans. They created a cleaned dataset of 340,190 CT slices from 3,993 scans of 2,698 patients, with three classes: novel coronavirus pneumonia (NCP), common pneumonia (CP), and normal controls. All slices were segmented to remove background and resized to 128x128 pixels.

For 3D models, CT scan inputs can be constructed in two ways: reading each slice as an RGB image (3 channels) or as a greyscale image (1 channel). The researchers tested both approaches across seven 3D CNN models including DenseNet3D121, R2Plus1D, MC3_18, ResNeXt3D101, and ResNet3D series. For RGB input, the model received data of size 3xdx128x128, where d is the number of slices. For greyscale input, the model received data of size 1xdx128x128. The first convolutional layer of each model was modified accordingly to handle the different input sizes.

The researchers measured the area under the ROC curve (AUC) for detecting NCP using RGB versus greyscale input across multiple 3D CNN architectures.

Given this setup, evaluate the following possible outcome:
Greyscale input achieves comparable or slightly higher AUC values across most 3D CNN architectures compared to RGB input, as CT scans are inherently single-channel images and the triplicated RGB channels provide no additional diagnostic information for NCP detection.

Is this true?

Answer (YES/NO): YES